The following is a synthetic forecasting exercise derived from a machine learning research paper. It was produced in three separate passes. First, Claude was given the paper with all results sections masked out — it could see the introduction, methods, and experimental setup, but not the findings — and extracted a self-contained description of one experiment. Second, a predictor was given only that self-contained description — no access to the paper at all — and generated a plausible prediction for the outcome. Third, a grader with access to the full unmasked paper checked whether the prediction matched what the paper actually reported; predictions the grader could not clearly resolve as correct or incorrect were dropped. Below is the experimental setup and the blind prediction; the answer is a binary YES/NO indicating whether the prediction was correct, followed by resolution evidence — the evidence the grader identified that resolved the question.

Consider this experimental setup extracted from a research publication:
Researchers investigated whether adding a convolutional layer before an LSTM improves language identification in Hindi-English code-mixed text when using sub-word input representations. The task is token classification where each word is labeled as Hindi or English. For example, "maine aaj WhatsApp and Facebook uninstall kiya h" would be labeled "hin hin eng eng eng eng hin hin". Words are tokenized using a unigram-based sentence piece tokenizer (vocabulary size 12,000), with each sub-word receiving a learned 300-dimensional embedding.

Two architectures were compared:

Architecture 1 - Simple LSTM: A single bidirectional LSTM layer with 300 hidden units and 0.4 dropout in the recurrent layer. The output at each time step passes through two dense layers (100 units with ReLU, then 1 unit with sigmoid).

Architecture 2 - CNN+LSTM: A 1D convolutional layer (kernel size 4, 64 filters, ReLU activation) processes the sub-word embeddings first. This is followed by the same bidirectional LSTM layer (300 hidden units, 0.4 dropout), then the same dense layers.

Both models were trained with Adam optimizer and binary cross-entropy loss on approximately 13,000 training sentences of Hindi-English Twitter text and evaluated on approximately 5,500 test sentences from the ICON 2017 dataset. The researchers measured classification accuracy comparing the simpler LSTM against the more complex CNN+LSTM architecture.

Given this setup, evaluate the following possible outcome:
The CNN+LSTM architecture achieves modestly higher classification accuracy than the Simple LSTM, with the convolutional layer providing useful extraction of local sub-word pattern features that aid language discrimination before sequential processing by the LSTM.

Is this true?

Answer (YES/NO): NO